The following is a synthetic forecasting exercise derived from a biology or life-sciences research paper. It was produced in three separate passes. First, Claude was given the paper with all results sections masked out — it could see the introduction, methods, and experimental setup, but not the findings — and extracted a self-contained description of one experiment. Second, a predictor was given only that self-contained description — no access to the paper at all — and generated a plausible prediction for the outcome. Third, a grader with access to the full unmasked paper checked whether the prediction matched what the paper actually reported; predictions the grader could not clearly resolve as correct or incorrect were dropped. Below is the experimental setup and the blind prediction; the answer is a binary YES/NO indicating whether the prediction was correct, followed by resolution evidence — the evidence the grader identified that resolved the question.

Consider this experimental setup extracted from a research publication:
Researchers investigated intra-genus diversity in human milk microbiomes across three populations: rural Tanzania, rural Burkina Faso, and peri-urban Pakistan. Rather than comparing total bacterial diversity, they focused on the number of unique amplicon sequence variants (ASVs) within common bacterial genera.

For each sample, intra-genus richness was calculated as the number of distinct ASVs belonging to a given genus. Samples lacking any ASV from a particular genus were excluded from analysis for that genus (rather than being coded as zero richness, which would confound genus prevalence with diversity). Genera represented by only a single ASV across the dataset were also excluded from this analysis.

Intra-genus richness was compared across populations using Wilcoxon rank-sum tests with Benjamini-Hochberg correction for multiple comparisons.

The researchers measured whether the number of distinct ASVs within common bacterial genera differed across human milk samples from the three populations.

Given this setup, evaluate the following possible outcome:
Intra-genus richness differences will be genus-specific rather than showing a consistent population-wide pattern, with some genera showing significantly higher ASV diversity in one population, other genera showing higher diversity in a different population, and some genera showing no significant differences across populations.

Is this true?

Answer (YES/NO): NO